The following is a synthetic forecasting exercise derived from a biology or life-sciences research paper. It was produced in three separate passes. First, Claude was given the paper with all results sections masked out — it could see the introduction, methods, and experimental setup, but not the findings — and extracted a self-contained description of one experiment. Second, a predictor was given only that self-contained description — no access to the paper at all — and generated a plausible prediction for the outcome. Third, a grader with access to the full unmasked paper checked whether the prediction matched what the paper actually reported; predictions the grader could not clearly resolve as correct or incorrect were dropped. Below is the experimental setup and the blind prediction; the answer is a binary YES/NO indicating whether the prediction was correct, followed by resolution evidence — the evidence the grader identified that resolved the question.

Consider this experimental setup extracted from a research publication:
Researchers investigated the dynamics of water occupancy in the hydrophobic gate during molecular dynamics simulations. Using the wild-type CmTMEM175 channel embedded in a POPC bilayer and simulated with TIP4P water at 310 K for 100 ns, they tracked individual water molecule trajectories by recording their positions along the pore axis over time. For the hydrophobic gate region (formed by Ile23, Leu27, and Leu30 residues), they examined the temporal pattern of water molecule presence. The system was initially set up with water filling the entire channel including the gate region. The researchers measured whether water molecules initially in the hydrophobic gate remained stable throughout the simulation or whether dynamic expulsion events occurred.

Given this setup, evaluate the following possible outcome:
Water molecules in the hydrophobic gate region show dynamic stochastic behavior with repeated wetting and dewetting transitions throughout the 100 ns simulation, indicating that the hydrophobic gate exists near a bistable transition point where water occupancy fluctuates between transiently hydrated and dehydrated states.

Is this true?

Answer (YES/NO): NO